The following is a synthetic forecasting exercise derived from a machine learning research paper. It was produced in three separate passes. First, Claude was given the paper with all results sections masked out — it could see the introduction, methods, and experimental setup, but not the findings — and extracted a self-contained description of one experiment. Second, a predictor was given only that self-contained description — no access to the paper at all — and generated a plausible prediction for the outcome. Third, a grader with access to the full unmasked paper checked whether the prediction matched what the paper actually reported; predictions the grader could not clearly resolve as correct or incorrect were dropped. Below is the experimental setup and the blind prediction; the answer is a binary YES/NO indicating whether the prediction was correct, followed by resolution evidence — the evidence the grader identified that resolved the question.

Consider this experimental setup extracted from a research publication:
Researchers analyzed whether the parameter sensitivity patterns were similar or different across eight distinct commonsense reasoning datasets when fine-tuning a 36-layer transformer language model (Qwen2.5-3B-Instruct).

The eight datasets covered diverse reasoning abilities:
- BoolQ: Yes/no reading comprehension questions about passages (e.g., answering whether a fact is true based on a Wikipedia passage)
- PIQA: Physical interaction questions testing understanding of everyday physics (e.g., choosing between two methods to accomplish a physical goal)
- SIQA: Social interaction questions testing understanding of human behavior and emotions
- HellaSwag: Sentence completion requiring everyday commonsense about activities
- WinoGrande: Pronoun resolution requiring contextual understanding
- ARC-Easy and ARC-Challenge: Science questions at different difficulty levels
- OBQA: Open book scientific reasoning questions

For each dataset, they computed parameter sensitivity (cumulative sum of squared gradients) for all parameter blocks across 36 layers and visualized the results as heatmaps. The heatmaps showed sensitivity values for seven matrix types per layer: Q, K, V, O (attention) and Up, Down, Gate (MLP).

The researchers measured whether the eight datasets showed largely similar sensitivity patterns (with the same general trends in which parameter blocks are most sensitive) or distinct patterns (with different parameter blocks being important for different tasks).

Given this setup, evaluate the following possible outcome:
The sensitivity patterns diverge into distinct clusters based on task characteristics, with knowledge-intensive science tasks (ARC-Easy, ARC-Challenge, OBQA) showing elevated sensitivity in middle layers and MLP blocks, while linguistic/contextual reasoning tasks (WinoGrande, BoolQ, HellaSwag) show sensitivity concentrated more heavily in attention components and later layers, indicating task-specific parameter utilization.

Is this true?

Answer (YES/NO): NO